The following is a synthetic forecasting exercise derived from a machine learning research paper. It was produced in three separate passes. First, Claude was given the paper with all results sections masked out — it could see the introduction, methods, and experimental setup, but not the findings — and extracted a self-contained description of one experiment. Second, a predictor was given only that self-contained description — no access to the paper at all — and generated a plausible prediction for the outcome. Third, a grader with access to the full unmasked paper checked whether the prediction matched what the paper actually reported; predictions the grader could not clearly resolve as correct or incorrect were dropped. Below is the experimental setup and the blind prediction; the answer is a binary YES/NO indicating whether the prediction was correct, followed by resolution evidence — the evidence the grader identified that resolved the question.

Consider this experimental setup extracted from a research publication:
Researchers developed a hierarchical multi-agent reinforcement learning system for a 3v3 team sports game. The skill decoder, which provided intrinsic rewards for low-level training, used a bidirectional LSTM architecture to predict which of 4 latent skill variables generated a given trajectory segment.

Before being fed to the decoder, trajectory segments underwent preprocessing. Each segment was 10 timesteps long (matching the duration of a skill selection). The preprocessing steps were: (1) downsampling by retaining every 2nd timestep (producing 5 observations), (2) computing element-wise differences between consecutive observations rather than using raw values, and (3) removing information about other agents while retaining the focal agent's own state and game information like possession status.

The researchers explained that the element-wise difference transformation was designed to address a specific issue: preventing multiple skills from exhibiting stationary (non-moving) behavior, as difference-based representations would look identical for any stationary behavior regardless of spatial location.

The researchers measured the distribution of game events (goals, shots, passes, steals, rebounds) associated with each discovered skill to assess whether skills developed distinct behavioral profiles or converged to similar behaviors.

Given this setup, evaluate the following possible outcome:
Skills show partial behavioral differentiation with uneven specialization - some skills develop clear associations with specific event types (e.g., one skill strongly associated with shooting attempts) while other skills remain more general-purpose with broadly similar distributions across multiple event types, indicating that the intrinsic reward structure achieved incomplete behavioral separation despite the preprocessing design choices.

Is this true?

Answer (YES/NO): NO